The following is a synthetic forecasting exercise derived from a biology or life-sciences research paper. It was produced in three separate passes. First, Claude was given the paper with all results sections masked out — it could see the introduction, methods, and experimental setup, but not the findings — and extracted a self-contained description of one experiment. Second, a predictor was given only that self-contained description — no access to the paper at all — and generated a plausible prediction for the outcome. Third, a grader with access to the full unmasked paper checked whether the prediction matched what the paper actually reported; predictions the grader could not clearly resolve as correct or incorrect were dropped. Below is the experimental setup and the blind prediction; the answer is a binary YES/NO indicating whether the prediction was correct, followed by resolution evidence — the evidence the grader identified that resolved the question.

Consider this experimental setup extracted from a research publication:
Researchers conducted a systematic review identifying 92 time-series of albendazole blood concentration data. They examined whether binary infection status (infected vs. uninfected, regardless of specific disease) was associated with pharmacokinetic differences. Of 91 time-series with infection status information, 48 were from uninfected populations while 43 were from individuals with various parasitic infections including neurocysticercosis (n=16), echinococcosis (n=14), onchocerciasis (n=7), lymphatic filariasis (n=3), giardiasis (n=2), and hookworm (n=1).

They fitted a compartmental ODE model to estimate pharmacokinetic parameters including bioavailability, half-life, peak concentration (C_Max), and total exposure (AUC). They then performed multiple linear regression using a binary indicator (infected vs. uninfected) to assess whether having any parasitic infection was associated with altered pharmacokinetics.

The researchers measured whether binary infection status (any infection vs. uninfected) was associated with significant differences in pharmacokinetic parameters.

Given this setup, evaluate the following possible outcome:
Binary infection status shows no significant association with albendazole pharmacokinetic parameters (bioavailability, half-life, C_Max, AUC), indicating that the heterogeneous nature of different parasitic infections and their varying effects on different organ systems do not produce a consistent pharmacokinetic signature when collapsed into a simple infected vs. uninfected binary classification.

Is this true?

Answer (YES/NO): YES